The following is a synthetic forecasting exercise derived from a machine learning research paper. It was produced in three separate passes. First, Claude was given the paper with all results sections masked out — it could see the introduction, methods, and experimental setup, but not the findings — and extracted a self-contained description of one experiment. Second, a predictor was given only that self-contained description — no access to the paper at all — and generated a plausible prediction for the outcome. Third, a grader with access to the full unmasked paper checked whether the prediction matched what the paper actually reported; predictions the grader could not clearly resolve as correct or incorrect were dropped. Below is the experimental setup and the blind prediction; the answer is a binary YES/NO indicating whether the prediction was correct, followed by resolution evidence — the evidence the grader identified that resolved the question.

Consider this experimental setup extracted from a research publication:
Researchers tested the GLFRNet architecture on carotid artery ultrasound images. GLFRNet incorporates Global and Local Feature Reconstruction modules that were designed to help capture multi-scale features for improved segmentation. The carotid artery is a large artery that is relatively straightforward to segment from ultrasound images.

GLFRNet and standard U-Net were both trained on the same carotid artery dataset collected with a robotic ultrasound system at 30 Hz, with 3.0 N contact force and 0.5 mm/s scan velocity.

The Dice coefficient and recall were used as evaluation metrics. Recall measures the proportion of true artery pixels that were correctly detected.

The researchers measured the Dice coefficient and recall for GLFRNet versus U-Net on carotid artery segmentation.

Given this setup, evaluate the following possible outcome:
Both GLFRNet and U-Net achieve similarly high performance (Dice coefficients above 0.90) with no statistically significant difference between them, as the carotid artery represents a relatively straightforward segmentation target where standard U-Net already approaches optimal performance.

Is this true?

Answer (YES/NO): YES